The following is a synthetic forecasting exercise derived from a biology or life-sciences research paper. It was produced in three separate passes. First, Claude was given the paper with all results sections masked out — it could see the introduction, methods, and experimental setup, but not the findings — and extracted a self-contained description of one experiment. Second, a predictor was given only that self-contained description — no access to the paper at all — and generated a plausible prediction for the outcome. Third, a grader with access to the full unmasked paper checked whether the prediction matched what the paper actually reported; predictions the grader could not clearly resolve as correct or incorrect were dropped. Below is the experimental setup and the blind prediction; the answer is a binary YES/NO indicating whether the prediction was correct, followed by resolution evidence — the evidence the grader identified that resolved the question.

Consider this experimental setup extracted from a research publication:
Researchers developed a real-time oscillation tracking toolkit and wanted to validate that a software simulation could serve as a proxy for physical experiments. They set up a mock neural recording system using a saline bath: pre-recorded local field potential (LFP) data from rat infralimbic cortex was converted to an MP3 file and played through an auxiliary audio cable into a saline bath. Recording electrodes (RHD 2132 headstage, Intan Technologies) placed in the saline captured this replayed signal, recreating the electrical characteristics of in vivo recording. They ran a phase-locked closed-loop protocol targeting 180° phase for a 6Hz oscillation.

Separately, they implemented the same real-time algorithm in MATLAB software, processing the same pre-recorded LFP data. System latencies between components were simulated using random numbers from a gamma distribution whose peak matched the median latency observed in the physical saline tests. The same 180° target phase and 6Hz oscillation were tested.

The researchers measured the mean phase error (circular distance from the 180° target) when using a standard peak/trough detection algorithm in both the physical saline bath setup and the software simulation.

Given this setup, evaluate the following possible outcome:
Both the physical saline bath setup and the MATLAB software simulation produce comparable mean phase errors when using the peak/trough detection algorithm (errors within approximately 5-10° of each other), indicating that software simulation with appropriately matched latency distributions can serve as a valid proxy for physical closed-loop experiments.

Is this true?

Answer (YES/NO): YES